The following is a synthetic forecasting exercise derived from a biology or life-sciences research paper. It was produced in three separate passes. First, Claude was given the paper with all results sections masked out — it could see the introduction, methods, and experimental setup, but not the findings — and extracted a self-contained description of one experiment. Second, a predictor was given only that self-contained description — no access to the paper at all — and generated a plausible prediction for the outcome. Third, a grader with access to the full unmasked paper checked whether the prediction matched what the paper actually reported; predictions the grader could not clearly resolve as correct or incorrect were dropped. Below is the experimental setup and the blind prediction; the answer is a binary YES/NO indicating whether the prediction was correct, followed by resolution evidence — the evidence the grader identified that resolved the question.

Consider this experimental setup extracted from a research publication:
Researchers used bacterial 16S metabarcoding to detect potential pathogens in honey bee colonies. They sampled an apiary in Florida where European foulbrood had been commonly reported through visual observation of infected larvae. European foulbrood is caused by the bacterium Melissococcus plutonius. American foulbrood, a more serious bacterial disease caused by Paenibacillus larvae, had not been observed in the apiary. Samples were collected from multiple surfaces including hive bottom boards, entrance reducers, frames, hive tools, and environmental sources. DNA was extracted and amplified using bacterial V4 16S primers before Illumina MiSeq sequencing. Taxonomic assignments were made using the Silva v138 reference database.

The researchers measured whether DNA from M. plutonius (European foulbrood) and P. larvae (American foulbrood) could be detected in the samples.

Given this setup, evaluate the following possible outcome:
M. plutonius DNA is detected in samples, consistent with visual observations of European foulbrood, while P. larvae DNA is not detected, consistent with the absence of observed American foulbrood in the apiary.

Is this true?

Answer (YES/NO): YES